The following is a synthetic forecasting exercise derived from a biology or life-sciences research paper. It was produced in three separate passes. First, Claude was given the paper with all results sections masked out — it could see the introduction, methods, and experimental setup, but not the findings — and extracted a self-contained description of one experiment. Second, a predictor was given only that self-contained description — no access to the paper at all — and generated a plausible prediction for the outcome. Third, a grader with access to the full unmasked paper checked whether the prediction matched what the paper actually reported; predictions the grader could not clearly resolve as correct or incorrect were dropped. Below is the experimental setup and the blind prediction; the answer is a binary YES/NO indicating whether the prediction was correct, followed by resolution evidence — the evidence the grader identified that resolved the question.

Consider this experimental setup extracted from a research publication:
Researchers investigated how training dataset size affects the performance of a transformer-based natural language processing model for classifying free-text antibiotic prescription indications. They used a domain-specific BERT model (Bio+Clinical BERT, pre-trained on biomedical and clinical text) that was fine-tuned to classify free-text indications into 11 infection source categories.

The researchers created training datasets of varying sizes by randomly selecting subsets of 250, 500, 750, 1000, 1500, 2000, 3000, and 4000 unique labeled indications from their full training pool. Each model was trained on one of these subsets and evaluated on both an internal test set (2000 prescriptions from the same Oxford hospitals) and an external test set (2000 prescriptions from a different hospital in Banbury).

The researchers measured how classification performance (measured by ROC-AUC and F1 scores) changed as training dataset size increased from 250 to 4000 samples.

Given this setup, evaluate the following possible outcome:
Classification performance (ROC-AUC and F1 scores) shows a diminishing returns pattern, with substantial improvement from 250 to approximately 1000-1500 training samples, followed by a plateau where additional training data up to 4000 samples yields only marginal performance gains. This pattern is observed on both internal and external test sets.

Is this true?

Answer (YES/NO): YES